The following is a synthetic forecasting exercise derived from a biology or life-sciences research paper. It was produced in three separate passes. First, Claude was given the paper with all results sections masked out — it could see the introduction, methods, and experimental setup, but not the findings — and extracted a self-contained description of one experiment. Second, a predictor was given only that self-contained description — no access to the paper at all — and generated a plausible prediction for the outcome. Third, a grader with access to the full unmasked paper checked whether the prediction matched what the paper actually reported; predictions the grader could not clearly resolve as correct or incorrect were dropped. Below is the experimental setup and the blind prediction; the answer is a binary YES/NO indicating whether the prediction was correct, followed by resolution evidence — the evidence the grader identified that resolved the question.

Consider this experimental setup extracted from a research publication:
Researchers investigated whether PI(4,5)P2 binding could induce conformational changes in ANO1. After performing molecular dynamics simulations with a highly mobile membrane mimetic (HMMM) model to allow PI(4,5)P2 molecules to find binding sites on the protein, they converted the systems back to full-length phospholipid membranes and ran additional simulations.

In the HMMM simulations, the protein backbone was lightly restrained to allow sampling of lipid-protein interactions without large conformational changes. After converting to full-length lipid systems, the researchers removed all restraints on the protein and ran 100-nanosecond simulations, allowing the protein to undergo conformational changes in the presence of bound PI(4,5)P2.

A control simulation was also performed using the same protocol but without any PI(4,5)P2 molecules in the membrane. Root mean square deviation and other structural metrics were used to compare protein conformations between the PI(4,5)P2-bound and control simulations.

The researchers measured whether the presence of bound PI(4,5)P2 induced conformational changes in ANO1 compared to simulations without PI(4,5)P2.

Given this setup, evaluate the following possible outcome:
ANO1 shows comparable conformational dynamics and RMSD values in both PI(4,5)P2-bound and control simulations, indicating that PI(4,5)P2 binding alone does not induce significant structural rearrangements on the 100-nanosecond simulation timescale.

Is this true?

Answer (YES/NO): NO